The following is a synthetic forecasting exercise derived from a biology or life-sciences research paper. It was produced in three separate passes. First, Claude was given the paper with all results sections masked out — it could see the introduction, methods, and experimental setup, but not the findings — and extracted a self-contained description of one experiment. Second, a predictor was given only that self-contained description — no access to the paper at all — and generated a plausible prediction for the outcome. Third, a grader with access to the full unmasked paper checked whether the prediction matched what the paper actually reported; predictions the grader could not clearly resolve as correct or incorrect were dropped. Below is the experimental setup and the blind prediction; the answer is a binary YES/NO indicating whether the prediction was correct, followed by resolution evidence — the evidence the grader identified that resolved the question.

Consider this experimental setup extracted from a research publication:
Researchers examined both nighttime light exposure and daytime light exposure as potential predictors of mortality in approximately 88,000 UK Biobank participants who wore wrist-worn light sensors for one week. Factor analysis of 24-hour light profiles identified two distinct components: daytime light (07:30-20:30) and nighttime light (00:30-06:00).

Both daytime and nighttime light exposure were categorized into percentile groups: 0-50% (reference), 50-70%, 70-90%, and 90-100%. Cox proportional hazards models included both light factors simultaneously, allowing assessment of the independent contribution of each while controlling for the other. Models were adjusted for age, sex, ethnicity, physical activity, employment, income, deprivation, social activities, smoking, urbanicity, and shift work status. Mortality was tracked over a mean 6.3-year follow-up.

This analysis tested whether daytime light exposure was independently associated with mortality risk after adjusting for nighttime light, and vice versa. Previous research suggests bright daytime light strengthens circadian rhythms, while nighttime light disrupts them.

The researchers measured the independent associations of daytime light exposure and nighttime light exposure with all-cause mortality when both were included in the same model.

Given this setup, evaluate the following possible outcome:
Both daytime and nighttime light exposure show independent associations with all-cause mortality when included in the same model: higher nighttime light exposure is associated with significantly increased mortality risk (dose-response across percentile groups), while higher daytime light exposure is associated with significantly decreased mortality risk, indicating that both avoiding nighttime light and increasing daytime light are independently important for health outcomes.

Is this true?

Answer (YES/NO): NO